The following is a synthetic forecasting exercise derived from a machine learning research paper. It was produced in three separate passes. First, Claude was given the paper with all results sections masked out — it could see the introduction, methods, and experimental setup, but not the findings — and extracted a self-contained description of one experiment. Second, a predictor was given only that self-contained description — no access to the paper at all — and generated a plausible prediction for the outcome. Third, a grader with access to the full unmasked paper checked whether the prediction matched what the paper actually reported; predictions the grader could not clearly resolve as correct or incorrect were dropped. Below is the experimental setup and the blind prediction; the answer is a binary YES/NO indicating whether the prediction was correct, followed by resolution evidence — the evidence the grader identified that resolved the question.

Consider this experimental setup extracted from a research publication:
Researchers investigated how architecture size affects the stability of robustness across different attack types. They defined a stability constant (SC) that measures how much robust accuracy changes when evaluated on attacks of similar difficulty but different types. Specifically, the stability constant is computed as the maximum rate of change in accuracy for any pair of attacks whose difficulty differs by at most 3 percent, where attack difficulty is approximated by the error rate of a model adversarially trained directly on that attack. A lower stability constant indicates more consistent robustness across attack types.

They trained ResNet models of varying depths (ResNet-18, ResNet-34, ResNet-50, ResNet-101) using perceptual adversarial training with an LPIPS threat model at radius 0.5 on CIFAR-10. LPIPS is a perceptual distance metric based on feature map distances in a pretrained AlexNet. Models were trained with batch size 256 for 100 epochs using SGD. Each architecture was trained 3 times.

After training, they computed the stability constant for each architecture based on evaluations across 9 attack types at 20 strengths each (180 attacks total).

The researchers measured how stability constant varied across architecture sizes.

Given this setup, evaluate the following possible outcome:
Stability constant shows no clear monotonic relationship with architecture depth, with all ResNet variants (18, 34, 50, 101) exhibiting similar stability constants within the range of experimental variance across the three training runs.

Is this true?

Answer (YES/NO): NO